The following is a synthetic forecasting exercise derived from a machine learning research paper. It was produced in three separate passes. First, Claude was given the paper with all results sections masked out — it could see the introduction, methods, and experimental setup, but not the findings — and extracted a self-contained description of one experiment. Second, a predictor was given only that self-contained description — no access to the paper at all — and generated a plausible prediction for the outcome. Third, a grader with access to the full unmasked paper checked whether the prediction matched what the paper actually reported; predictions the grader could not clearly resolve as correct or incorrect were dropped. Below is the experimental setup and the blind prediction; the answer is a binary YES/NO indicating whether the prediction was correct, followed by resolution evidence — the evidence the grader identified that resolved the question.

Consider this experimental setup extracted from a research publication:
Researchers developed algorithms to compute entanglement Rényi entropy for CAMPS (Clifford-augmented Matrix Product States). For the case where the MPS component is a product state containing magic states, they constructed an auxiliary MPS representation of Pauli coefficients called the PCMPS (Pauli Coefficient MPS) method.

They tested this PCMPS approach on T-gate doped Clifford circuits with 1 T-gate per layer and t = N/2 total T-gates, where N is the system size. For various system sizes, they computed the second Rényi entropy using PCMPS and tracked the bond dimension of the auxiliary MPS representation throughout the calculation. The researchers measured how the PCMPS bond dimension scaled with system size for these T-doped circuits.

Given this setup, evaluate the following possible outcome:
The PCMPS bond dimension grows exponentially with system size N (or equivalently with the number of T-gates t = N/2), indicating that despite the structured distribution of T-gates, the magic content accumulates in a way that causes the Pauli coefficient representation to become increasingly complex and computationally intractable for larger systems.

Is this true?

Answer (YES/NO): YES